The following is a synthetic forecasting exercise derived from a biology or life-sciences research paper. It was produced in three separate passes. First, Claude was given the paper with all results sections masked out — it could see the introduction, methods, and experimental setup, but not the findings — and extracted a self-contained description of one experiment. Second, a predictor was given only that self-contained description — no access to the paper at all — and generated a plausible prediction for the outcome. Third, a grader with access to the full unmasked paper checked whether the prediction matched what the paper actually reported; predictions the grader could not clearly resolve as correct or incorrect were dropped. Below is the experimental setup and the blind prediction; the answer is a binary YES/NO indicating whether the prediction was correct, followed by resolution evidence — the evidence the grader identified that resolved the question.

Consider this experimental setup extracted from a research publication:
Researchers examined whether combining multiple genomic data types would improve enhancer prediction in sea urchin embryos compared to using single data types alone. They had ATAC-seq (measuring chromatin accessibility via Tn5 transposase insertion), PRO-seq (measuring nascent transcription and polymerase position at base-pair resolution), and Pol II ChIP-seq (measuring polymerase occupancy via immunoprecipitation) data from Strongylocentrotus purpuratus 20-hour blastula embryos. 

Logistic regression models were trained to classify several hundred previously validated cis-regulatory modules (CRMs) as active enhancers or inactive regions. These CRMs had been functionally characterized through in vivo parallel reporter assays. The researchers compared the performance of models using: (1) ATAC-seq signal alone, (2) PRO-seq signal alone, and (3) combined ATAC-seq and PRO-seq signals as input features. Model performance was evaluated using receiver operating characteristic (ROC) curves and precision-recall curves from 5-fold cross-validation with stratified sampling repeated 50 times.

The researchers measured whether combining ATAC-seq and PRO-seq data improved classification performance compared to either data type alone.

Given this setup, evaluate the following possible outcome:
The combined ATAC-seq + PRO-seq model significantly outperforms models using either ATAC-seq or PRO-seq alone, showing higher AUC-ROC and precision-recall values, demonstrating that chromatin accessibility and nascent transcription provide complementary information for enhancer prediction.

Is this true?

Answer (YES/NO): NO